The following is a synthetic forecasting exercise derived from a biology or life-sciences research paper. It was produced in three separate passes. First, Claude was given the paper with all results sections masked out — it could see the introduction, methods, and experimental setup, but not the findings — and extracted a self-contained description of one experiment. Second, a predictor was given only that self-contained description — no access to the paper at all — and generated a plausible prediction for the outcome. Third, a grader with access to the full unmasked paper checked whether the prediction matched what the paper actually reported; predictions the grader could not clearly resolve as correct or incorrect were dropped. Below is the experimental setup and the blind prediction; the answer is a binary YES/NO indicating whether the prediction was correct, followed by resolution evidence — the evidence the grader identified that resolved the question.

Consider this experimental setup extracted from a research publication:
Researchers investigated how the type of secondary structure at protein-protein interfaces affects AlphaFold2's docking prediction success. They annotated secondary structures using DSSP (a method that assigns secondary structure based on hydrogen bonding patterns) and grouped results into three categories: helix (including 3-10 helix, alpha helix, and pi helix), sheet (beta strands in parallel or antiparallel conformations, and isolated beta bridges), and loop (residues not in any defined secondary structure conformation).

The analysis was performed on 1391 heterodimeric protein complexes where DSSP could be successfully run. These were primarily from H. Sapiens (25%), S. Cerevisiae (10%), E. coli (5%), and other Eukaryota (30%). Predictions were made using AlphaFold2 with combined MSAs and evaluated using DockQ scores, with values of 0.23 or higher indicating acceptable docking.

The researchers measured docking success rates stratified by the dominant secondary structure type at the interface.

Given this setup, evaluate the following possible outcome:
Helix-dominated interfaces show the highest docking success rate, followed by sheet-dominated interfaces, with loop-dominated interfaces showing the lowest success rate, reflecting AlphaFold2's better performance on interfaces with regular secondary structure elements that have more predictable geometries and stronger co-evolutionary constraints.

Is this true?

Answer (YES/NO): YES